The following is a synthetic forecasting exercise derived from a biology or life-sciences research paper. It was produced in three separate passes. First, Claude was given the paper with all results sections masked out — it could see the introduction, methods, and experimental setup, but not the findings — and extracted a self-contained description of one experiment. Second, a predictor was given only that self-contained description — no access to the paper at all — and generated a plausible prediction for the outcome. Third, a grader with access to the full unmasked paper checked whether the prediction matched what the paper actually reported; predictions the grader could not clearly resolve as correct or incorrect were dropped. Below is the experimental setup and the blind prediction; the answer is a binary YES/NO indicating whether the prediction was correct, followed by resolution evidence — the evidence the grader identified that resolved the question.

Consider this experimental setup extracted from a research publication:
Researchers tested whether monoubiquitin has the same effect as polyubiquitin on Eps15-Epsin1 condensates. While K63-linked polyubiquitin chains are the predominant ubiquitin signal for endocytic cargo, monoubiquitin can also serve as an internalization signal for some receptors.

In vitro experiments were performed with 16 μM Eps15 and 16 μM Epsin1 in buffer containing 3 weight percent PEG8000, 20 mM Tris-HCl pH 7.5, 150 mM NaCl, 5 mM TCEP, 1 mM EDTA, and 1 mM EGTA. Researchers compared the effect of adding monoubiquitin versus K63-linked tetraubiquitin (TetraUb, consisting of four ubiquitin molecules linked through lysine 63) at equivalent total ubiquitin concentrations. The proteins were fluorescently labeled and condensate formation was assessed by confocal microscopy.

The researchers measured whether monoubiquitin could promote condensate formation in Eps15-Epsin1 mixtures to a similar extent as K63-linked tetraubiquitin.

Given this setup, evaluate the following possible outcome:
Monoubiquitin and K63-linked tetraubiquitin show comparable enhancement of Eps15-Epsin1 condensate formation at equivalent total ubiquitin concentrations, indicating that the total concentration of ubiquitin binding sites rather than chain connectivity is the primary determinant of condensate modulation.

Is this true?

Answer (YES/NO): NO